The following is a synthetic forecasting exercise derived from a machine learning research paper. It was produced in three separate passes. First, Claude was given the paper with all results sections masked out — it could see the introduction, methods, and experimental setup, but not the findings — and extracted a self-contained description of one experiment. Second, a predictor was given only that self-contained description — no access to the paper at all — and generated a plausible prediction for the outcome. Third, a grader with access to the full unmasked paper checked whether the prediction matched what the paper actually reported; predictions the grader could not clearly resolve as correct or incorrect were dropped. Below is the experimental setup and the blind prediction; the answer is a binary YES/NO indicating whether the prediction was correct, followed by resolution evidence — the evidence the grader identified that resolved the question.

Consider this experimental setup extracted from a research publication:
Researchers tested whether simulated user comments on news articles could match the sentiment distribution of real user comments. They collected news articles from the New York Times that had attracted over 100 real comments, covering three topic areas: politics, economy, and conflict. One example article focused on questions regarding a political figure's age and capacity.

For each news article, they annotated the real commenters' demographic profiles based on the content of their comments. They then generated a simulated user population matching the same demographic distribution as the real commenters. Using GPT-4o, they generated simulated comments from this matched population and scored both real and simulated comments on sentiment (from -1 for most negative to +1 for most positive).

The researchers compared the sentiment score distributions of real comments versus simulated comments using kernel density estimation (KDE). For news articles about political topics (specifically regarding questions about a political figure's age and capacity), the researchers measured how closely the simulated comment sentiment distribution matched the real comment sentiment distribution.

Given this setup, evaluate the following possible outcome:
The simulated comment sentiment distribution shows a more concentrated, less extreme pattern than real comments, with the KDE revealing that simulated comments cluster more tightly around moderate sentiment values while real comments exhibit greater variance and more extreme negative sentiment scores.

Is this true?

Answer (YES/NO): NO